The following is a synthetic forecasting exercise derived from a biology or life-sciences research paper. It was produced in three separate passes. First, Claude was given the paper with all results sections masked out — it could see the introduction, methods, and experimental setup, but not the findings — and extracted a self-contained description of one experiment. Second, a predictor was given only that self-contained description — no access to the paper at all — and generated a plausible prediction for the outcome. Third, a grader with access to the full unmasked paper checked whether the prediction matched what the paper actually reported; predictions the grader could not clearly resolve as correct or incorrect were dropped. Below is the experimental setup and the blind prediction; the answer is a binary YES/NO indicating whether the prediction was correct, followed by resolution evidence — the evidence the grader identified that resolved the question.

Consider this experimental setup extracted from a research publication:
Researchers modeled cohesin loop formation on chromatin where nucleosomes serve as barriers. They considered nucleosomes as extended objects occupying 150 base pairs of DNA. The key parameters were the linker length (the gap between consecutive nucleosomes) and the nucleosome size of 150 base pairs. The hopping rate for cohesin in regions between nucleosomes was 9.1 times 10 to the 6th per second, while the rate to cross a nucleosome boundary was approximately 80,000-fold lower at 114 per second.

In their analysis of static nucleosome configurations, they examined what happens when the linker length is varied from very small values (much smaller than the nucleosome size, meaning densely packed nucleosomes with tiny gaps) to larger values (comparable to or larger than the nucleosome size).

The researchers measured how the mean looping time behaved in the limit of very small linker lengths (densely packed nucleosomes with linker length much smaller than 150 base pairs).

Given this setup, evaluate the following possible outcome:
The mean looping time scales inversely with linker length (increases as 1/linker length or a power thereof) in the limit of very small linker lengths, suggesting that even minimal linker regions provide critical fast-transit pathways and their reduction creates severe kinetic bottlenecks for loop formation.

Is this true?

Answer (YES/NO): NO